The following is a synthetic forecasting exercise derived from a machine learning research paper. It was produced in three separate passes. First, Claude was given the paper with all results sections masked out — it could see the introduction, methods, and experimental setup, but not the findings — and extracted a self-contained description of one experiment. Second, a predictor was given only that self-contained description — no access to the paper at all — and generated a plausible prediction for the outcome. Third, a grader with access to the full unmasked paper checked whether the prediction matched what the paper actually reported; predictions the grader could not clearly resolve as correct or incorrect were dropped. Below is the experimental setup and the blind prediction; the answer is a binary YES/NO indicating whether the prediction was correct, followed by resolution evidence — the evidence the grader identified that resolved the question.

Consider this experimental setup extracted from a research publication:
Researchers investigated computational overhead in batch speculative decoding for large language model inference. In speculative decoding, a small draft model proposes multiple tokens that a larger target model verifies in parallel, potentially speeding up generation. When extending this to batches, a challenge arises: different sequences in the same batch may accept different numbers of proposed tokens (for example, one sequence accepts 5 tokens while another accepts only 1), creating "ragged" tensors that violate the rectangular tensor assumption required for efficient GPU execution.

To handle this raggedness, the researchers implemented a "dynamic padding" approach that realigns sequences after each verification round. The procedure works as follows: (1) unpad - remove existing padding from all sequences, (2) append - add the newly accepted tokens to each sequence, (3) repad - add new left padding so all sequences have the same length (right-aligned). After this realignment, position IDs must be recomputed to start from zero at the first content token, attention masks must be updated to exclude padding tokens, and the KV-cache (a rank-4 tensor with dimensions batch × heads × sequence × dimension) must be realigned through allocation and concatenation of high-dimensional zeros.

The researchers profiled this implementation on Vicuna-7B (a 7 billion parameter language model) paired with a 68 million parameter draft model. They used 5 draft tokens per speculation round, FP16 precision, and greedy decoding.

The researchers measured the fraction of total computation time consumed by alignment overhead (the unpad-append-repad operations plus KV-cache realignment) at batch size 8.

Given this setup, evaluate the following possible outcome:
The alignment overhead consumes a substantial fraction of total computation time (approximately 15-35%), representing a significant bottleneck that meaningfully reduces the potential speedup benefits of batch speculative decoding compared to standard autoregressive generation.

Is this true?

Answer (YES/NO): NO